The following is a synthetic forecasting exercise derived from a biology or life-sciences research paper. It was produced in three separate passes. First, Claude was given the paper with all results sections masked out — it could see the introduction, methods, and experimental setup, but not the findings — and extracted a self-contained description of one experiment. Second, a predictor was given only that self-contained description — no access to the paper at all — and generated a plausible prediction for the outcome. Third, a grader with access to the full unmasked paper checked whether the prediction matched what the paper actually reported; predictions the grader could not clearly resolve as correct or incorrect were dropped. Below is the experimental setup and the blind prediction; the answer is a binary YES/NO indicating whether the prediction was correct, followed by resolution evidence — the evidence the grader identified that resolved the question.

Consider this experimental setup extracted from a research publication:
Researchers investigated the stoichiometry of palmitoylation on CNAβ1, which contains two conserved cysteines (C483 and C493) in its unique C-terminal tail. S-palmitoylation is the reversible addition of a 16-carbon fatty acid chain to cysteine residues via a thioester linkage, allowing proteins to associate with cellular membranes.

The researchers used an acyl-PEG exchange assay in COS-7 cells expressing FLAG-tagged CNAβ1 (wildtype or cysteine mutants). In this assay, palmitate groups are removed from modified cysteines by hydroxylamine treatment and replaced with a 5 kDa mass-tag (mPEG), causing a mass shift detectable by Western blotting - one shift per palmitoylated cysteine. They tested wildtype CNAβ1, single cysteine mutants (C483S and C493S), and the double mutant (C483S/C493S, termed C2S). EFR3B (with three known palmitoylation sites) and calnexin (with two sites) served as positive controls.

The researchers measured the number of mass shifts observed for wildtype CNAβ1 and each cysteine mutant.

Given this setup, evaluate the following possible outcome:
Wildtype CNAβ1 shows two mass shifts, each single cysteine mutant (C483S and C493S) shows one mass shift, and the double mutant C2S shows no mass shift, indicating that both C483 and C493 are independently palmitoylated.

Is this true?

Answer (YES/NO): NO